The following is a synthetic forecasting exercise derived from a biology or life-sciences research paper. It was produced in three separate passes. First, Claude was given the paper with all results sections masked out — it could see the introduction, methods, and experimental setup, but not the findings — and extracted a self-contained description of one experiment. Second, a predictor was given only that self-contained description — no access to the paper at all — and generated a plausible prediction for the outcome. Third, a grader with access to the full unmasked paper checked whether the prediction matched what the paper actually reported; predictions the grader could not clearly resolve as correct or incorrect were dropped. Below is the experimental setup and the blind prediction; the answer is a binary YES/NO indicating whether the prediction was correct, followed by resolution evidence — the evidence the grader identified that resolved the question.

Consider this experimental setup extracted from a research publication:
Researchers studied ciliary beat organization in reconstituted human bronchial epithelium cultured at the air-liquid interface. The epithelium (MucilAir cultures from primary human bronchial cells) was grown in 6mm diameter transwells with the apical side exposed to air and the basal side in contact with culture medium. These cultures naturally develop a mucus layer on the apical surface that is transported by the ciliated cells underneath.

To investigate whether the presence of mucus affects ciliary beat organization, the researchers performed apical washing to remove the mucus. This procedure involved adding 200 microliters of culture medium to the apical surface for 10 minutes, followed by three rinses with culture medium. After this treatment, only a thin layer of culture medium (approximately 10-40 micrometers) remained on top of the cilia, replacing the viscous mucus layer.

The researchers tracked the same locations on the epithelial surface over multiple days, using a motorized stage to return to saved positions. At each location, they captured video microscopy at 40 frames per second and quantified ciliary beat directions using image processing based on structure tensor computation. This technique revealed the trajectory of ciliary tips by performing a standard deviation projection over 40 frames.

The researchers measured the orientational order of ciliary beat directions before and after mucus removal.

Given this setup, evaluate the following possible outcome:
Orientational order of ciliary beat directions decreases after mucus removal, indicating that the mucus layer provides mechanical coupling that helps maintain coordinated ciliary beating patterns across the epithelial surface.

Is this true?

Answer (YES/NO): YES